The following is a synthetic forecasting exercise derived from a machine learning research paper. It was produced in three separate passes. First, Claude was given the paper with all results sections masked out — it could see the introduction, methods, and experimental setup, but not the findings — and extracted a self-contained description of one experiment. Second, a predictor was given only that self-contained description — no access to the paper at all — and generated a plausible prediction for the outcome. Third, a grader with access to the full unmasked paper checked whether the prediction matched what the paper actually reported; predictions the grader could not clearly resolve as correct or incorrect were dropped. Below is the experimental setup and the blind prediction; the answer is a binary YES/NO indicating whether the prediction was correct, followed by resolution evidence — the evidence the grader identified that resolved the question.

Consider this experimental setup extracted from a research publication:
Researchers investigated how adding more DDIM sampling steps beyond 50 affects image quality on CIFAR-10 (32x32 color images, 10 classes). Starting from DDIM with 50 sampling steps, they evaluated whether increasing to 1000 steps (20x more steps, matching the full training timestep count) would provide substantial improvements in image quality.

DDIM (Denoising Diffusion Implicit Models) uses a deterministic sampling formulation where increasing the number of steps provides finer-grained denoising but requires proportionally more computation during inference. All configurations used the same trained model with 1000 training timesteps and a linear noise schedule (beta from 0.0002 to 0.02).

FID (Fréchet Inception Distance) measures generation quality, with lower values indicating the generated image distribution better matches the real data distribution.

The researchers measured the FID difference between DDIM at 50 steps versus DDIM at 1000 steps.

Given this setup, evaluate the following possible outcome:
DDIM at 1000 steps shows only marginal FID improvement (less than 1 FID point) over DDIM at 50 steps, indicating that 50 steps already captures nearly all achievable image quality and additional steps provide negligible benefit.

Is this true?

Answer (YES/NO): YES